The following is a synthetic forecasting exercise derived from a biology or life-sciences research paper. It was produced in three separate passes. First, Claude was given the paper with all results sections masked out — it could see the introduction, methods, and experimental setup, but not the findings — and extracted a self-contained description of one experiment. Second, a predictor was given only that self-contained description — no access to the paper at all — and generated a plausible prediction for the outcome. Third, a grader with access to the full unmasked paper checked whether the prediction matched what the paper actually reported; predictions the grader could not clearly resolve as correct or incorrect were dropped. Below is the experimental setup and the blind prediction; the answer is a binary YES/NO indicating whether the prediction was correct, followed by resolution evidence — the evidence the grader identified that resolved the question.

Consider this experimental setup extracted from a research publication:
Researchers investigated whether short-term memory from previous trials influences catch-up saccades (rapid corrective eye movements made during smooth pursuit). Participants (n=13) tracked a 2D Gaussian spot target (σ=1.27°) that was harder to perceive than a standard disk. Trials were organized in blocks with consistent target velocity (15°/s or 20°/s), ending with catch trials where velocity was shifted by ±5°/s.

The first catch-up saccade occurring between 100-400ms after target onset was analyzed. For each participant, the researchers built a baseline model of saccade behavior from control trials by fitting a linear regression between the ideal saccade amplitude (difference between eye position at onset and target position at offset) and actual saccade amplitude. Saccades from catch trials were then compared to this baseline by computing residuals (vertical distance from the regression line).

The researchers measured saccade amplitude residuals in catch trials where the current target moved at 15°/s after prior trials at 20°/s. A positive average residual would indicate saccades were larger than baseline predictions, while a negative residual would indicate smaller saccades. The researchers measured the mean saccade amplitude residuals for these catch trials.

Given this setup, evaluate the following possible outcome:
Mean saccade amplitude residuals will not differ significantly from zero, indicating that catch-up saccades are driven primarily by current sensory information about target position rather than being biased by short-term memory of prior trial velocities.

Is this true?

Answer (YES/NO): NO